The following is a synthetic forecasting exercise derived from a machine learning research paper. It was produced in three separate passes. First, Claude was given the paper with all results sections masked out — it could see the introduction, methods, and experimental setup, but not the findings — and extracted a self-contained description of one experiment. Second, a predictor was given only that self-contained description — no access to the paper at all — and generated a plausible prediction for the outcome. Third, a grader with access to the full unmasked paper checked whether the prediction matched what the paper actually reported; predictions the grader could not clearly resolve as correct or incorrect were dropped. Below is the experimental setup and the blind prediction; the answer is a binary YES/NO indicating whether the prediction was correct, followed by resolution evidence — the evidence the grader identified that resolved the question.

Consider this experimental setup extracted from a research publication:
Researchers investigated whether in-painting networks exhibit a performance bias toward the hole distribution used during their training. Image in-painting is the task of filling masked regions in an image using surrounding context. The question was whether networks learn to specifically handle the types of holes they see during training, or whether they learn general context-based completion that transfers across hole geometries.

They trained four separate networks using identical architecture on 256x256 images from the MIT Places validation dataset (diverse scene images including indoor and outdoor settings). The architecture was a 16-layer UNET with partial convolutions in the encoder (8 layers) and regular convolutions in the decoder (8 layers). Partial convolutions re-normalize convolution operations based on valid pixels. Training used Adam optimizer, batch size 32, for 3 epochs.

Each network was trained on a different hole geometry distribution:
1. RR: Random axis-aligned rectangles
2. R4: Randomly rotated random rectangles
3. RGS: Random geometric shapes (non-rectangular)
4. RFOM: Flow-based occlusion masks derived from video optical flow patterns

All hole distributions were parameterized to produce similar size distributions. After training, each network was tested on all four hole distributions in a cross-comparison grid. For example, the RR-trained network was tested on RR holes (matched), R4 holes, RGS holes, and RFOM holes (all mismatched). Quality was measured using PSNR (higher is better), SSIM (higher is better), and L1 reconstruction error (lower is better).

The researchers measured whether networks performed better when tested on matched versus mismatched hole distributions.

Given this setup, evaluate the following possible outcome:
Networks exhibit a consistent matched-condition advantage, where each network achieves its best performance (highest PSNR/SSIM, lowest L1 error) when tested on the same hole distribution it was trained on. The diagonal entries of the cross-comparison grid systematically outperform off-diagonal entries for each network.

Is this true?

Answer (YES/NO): YES